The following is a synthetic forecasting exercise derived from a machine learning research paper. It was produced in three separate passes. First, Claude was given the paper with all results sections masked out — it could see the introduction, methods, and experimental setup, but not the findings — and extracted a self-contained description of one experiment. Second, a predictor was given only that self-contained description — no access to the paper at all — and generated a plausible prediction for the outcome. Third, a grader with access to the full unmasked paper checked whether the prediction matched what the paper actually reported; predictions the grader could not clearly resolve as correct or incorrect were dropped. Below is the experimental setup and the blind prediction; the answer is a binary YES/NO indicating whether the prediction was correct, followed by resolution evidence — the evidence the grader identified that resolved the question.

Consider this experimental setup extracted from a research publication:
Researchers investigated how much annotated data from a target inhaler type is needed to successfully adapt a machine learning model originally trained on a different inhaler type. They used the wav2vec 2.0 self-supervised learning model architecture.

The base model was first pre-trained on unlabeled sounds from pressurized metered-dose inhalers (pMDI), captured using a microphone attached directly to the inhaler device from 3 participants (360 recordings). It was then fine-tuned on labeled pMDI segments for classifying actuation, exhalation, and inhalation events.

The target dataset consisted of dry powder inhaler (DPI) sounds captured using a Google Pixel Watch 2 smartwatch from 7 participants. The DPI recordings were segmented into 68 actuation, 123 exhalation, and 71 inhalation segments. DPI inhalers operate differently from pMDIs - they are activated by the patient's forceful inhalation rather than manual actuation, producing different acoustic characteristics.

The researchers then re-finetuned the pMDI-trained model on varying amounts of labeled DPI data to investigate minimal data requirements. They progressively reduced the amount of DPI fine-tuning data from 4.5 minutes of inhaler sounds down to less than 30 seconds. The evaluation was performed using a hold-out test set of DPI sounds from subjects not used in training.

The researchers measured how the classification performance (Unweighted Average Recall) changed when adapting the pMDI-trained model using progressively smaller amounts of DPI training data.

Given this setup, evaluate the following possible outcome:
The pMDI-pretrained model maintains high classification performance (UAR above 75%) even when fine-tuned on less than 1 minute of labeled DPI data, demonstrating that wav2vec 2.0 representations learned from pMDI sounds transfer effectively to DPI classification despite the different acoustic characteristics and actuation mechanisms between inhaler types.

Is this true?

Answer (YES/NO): YES